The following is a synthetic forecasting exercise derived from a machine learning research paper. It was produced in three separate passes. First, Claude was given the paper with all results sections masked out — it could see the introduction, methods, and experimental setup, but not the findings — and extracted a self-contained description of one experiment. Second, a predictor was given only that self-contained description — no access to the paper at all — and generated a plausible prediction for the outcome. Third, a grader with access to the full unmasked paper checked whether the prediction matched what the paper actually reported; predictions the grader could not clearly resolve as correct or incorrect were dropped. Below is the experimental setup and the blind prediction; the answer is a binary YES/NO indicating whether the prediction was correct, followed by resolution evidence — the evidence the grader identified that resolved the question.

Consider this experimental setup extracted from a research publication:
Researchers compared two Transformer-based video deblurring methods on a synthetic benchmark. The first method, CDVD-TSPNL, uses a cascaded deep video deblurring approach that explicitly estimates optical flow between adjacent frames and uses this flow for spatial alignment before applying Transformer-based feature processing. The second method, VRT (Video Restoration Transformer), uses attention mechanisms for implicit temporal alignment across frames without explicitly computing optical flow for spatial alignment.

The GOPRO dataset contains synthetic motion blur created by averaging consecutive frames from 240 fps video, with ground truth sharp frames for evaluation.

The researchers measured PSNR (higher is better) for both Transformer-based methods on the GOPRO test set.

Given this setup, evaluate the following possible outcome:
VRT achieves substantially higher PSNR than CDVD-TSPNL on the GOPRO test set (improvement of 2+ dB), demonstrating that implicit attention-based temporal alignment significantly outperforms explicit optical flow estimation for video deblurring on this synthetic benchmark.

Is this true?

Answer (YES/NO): NO